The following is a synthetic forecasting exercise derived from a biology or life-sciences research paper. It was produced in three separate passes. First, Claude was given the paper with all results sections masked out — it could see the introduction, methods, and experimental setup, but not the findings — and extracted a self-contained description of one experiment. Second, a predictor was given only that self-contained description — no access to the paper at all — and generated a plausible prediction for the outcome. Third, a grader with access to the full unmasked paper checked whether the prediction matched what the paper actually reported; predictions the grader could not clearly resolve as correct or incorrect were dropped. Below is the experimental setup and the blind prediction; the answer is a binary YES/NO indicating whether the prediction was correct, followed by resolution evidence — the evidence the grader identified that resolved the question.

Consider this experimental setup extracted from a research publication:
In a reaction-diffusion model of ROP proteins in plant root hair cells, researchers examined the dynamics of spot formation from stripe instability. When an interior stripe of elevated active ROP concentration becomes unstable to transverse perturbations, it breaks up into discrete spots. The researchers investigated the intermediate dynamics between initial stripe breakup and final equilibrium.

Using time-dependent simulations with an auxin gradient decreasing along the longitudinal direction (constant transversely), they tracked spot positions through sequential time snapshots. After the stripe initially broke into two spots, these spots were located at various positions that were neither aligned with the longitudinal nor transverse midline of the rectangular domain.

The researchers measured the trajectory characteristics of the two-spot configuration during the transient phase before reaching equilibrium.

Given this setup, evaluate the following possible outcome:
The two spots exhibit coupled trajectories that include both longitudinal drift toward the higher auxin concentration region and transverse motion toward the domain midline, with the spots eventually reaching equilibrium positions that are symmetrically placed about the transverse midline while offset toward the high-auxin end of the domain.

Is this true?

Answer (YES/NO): NO